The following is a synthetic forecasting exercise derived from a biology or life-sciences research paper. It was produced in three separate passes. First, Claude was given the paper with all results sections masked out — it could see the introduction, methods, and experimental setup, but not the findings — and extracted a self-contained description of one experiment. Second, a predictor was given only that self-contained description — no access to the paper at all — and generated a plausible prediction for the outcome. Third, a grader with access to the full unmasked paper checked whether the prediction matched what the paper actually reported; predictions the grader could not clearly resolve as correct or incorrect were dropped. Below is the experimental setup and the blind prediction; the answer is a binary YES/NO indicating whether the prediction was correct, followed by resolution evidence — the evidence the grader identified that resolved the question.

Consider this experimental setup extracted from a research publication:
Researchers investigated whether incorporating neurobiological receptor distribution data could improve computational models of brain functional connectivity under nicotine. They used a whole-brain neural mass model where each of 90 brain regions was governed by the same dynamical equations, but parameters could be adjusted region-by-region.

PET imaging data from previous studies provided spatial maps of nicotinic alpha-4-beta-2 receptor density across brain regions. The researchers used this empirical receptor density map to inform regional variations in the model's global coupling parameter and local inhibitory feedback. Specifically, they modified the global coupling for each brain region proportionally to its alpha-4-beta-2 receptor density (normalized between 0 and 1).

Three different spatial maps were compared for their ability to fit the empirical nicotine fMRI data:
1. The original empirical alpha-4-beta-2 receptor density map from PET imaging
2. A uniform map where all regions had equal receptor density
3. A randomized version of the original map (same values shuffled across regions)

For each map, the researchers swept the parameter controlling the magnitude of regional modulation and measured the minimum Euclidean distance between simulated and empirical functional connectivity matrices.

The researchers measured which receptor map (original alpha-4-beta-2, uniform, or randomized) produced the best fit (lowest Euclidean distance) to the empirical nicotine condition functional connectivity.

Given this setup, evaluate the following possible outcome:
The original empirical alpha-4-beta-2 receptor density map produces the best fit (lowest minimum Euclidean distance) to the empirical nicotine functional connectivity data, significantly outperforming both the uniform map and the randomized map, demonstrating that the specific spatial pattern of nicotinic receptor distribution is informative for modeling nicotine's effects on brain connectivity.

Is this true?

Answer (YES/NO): NO